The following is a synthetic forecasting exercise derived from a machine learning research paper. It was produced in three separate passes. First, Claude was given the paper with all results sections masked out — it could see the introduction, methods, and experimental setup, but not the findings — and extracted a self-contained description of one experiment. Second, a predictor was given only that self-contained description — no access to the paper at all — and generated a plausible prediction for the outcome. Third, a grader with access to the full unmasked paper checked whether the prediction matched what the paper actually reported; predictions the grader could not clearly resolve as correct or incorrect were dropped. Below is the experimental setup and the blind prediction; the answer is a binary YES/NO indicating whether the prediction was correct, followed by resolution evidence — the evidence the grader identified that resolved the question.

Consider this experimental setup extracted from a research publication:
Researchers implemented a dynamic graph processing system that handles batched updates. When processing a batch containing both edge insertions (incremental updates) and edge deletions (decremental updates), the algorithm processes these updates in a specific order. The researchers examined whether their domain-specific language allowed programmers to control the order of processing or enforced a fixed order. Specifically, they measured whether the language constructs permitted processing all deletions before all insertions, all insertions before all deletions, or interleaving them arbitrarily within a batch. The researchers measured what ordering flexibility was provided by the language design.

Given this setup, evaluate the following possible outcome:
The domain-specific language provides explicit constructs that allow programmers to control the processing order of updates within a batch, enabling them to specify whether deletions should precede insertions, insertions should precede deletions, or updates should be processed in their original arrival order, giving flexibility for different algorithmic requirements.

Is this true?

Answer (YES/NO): NO